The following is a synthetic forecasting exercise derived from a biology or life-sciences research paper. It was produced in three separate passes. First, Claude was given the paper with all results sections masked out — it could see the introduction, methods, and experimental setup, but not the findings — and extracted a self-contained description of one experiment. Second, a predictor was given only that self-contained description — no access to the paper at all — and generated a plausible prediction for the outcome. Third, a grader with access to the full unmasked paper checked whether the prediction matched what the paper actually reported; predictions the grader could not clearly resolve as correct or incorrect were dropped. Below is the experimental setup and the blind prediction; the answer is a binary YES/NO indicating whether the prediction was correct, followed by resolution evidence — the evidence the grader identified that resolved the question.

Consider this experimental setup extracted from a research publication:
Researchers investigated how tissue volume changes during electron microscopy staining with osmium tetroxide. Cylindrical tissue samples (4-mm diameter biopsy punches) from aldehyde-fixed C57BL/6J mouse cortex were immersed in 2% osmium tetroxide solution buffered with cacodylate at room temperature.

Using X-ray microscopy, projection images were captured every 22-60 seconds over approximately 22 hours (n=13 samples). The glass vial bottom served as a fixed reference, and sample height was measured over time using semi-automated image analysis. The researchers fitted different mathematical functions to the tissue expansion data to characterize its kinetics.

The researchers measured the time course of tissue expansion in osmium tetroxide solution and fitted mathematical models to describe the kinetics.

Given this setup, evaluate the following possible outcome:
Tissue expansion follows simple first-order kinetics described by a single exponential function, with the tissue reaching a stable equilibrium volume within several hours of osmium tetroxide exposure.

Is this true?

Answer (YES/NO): NO